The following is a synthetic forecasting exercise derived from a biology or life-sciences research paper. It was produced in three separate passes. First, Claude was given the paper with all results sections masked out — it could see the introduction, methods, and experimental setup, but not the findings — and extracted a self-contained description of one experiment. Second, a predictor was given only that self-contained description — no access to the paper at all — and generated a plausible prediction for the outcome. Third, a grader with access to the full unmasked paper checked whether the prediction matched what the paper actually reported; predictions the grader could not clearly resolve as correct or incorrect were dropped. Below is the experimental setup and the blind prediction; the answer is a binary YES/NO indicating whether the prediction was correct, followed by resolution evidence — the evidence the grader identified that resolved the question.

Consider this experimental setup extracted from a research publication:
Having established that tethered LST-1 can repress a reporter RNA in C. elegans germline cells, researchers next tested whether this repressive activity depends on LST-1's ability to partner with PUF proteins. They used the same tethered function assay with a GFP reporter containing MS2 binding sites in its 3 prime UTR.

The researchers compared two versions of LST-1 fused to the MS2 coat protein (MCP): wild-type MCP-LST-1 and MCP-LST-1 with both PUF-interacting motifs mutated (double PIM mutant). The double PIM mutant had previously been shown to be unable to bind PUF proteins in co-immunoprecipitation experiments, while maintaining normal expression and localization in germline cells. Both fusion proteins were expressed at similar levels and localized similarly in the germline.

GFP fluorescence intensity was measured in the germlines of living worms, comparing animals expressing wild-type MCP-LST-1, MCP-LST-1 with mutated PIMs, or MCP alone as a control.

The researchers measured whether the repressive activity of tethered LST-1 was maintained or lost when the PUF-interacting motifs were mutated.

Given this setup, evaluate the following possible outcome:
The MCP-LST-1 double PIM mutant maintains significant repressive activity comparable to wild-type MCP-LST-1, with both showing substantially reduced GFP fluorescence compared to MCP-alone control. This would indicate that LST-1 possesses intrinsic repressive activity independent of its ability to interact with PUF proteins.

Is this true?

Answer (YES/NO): NO